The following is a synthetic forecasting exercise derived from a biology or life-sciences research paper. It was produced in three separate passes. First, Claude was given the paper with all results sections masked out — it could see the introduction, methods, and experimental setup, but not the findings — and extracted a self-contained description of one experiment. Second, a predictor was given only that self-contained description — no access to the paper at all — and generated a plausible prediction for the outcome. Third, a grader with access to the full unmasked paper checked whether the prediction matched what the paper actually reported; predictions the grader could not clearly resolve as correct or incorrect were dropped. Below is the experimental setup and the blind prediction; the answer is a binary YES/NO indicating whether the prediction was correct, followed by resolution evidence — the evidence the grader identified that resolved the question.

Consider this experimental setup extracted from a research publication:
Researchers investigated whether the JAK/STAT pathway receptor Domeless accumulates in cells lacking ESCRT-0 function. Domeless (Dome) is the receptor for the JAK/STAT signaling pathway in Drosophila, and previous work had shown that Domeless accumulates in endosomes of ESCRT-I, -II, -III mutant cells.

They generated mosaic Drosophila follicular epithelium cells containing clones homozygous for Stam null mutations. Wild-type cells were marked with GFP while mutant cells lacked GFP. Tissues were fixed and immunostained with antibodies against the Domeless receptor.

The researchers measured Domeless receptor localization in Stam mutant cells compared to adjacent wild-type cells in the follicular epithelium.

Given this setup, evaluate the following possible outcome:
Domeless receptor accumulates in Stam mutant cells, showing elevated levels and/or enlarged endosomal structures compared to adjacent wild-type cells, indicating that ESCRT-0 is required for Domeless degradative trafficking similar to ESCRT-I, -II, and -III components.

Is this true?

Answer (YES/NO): YES